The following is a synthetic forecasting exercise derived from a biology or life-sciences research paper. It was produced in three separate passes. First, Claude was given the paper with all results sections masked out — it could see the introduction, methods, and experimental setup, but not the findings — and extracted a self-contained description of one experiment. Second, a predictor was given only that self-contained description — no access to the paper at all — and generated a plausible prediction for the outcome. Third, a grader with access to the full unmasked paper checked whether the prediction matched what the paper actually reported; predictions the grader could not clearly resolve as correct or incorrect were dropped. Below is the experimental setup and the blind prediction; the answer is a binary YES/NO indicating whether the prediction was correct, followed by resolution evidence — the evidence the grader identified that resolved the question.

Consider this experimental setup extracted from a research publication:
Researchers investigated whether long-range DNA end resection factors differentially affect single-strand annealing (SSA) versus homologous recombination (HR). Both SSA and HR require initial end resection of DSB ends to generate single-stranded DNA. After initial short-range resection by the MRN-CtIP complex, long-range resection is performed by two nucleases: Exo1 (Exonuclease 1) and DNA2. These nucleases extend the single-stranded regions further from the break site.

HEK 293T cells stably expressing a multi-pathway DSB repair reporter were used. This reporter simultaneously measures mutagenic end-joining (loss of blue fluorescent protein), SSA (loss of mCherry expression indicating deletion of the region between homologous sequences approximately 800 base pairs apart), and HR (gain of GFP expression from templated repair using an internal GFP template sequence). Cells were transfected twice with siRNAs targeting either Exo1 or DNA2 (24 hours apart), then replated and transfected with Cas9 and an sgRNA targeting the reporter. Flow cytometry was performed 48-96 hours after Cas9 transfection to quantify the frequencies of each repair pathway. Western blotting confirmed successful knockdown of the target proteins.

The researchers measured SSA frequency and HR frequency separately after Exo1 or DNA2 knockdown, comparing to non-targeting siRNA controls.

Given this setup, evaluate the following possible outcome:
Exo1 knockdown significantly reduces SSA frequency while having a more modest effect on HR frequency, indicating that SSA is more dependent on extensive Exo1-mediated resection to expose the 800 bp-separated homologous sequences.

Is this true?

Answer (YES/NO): NO